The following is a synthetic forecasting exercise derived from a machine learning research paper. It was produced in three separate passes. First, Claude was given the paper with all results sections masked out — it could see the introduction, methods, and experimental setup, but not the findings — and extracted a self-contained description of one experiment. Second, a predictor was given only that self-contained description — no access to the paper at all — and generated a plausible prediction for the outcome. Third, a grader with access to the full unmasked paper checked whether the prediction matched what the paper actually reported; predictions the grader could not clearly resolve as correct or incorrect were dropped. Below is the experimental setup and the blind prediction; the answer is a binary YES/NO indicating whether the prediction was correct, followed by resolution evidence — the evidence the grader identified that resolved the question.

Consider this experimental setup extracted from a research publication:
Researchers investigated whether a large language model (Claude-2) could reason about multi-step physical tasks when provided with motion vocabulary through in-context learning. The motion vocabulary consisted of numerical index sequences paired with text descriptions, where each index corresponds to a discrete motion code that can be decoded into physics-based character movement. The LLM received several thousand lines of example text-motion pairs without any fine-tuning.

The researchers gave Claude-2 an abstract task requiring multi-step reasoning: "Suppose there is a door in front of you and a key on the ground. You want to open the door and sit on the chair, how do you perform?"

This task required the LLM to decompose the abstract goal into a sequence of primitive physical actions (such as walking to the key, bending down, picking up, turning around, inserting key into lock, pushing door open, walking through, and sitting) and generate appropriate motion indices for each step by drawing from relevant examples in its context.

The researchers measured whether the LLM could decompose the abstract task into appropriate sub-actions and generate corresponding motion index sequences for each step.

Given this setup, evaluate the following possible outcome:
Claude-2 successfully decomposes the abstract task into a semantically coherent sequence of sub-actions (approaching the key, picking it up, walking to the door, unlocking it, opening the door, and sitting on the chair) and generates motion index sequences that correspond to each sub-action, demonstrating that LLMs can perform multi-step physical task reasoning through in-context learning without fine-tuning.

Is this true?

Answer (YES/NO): YES